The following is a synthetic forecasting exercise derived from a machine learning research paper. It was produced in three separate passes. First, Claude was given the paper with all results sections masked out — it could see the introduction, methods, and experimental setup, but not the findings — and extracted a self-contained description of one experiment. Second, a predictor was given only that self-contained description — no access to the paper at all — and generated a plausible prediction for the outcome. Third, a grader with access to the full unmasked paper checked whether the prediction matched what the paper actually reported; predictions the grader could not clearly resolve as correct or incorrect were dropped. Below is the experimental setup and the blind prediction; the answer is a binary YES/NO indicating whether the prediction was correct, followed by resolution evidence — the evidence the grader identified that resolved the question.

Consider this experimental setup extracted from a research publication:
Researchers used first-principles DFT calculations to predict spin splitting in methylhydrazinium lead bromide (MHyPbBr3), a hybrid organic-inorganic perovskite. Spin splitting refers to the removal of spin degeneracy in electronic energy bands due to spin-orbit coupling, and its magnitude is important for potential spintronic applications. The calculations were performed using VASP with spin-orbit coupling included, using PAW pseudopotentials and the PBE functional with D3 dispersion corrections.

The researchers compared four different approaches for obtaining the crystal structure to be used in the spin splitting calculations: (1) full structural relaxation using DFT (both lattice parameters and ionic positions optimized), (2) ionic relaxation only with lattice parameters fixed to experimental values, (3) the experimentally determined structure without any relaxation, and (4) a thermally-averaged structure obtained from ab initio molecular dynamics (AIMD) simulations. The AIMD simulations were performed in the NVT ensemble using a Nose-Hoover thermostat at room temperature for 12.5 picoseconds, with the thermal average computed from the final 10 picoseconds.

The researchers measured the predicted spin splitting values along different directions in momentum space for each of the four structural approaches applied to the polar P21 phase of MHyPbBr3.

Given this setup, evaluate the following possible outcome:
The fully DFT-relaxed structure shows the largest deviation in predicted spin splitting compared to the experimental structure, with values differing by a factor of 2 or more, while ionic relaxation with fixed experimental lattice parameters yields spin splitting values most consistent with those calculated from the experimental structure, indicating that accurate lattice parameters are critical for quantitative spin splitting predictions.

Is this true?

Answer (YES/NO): NO